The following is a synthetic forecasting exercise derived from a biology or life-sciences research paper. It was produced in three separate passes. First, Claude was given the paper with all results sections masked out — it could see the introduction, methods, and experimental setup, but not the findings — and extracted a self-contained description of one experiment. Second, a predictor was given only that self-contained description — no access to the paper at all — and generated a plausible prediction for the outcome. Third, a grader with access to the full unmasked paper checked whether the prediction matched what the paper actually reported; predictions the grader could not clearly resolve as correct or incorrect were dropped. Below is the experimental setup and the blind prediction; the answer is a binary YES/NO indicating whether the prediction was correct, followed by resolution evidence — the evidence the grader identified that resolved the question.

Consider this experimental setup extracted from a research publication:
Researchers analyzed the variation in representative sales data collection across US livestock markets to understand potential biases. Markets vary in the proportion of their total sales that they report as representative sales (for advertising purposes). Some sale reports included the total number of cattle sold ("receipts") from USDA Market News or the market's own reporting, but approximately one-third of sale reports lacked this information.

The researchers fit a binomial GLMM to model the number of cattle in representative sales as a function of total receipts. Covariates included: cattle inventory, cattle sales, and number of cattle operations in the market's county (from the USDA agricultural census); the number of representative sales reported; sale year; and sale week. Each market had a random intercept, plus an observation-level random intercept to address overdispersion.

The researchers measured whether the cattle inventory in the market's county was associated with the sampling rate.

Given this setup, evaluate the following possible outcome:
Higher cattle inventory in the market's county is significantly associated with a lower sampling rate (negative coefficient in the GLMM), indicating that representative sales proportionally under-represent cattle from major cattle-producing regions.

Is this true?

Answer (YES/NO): NO